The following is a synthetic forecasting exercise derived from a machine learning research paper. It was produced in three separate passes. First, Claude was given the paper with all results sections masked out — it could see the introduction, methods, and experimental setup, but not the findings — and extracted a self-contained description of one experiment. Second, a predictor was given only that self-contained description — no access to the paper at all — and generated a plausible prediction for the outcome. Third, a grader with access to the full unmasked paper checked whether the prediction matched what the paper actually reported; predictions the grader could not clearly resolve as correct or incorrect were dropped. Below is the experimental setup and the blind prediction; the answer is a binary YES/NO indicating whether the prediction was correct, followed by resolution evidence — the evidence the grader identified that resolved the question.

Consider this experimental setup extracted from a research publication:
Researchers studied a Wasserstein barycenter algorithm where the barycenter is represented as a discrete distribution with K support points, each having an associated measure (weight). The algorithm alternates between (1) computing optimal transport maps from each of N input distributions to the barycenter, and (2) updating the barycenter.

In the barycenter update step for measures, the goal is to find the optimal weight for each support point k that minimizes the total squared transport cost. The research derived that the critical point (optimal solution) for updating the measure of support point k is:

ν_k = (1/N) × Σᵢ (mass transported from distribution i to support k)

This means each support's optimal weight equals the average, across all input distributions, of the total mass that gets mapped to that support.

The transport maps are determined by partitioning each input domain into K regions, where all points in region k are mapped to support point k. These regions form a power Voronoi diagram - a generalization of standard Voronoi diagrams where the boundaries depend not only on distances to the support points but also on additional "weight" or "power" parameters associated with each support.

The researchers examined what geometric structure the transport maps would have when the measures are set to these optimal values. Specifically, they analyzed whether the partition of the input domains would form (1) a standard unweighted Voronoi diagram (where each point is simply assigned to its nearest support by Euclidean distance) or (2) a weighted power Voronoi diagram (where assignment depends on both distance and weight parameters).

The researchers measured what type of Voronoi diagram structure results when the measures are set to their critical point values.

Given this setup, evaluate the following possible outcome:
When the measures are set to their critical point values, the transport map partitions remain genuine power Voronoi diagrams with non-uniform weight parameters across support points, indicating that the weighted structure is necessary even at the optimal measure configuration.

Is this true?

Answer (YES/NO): NO